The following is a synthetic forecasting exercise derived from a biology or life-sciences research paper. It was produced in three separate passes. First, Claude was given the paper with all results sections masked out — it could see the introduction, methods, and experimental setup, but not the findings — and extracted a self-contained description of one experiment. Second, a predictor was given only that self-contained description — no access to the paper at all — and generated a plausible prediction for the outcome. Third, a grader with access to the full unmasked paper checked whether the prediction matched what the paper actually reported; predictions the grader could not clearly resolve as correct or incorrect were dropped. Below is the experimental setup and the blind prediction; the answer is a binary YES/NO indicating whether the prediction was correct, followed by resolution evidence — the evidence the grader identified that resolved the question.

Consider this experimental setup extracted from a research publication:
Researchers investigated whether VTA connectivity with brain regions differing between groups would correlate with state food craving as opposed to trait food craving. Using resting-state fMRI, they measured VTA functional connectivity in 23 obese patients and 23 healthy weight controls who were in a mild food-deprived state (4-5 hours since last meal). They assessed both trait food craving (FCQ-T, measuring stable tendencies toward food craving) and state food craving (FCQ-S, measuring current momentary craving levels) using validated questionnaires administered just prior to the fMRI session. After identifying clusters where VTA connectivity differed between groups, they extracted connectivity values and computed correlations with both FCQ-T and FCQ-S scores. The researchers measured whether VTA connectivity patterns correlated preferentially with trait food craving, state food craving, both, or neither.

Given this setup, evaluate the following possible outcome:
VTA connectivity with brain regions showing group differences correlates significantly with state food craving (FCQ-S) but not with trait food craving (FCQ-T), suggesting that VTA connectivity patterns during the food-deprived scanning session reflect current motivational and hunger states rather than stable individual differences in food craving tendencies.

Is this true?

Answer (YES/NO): NO